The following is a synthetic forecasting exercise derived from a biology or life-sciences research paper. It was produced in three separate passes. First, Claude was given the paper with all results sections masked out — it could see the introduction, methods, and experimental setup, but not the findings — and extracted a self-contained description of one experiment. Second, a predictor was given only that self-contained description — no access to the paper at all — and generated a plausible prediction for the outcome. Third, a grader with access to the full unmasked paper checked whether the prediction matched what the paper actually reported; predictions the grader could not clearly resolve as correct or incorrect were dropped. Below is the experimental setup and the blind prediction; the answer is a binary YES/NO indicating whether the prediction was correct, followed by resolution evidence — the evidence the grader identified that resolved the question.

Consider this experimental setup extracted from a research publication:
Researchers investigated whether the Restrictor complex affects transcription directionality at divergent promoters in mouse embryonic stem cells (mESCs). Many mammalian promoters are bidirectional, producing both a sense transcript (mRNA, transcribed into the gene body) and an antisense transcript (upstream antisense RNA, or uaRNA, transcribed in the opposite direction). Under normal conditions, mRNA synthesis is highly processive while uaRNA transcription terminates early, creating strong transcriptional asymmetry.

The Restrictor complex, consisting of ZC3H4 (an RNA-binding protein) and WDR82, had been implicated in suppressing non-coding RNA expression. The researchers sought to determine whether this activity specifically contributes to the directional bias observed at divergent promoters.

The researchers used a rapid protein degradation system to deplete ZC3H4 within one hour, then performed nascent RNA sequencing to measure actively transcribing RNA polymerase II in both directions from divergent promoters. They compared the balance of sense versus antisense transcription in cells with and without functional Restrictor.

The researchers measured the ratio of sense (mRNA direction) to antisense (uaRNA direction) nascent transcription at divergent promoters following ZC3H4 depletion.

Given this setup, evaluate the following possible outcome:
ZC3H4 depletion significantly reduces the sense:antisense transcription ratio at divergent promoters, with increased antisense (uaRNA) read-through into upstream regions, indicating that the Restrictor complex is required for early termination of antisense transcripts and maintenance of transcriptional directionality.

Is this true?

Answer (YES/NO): YES